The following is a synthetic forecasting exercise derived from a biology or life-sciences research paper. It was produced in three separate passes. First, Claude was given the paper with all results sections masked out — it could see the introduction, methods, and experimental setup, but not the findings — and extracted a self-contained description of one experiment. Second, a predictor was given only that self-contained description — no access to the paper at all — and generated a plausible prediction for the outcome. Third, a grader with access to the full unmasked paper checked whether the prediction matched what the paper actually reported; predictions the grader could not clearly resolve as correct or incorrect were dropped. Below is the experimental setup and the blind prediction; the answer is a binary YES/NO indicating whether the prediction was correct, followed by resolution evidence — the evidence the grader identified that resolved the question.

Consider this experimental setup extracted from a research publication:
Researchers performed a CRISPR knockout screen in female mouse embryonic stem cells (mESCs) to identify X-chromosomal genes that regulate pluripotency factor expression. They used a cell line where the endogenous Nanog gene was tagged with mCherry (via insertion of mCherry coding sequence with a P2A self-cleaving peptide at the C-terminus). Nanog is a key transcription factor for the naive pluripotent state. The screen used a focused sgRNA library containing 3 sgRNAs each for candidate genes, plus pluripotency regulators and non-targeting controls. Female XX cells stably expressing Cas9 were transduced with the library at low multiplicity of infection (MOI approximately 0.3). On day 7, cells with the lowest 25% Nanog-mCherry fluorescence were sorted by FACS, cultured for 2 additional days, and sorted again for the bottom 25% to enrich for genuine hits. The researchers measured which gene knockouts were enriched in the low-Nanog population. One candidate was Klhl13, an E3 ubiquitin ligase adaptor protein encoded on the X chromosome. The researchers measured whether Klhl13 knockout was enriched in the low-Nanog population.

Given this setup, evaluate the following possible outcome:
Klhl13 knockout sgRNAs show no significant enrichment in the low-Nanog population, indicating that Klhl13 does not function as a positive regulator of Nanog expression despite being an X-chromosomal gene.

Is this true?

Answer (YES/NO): NO